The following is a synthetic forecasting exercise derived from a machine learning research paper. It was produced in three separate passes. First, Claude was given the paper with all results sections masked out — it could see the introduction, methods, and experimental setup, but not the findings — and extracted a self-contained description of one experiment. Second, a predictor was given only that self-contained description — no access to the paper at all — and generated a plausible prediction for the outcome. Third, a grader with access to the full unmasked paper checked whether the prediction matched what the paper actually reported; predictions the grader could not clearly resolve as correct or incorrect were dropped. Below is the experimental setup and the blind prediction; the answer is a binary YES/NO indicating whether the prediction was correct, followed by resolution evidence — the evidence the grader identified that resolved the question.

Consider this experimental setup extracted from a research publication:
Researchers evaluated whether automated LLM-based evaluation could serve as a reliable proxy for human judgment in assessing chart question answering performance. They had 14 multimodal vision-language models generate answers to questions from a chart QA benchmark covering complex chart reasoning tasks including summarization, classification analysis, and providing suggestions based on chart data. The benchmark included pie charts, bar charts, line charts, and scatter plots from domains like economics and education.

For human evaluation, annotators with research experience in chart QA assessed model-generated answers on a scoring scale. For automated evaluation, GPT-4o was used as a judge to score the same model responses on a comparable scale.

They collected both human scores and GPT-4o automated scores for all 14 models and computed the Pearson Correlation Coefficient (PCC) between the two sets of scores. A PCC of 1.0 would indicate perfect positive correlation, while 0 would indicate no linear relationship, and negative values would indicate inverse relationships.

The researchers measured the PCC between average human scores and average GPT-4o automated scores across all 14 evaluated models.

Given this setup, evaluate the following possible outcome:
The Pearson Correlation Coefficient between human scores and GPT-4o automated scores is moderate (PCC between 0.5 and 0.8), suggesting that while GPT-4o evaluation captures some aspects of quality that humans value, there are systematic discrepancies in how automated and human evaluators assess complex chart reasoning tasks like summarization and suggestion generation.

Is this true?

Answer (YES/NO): NO